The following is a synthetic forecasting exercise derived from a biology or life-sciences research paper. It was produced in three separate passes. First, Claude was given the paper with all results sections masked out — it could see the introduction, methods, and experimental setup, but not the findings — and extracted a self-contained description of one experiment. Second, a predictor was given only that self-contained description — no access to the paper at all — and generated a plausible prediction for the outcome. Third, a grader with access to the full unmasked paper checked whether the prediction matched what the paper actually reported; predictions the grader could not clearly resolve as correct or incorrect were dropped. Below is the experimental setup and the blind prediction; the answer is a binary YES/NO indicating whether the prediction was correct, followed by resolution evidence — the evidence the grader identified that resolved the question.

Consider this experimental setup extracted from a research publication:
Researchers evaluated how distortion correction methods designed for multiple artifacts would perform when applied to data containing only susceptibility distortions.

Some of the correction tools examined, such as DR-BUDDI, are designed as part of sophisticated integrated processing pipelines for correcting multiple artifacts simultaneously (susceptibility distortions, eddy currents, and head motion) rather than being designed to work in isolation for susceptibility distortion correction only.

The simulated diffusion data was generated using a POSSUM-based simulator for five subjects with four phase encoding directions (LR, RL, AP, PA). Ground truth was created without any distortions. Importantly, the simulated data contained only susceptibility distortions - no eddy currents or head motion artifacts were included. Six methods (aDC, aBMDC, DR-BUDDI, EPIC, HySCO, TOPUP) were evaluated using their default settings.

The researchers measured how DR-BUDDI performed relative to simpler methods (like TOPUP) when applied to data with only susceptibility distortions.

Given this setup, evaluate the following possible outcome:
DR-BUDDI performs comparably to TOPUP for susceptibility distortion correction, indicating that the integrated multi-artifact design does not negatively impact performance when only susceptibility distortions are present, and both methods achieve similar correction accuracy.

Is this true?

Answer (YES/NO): NO